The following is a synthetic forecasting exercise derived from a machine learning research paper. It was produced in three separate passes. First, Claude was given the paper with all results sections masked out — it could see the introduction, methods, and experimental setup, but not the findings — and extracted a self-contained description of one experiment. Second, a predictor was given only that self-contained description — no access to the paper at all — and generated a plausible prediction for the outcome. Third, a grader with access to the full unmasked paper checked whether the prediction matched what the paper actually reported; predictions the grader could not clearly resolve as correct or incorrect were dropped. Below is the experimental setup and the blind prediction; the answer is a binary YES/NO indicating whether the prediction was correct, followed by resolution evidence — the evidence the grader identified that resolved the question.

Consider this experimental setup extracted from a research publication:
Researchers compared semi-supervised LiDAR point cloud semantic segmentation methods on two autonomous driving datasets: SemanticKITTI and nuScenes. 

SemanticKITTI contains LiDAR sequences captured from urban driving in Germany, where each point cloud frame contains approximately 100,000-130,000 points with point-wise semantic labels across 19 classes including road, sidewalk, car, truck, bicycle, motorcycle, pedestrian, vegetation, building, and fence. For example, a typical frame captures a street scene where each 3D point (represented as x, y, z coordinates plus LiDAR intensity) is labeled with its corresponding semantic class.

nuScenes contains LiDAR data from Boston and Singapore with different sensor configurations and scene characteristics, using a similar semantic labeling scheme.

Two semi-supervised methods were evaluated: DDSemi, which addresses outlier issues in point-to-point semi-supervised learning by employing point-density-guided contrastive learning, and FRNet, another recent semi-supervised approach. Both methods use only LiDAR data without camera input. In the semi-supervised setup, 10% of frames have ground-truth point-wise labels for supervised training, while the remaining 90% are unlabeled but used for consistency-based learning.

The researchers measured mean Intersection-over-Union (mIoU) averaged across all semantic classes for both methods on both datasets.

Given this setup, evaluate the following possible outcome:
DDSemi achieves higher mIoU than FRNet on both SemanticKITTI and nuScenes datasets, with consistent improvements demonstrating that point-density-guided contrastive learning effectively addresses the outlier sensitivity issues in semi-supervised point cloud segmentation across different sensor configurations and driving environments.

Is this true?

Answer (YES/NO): NO